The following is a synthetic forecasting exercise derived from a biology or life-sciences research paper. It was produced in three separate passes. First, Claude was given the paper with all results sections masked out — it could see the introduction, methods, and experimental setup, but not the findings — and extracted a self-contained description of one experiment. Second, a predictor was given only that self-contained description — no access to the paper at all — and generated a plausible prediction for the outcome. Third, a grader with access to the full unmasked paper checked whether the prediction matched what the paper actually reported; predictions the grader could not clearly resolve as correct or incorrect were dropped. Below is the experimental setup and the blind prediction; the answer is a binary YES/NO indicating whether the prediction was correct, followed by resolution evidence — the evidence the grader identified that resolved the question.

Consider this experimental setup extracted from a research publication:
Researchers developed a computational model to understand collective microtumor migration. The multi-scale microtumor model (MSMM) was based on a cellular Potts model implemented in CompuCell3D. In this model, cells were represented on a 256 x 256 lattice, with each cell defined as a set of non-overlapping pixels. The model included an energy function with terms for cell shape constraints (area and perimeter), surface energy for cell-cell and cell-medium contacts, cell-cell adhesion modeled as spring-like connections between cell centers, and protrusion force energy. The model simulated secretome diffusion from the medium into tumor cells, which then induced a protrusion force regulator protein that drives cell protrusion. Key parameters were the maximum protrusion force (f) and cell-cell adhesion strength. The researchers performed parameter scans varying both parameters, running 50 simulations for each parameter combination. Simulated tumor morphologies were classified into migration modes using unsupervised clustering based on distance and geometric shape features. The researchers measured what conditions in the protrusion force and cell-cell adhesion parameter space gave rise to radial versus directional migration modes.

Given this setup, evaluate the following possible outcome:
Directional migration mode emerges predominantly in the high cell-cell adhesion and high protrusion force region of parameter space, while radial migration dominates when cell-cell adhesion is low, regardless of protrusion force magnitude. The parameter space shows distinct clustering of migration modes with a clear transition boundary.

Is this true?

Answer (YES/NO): NO